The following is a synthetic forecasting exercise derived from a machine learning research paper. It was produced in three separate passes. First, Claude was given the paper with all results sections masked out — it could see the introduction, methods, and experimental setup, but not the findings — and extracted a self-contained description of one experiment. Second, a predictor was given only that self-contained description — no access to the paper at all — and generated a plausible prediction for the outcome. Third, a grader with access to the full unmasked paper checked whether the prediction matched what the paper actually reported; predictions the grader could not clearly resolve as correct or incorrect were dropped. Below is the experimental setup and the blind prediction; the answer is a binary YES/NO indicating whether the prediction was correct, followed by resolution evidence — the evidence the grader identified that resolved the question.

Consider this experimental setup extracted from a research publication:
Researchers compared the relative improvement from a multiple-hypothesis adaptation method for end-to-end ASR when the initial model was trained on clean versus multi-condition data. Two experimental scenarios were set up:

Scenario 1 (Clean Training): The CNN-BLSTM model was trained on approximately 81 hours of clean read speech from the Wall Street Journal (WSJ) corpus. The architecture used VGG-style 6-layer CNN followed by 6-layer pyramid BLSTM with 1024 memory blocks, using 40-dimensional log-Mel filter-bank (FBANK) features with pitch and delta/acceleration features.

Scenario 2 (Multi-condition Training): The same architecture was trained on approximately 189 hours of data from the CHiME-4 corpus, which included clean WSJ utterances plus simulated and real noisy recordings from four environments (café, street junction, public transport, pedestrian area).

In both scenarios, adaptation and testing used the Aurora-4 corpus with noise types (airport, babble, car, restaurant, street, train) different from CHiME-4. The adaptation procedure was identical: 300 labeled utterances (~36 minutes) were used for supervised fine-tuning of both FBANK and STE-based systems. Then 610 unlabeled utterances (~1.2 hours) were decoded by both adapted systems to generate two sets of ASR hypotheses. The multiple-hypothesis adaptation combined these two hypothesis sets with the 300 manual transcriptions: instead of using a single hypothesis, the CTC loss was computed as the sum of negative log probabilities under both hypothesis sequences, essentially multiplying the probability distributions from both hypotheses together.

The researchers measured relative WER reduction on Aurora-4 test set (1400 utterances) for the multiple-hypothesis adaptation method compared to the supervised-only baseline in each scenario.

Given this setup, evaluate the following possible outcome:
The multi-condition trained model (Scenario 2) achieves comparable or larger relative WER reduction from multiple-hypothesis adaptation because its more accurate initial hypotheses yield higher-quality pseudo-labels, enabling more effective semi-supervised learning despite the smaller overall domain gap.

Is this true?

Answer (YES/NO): NO